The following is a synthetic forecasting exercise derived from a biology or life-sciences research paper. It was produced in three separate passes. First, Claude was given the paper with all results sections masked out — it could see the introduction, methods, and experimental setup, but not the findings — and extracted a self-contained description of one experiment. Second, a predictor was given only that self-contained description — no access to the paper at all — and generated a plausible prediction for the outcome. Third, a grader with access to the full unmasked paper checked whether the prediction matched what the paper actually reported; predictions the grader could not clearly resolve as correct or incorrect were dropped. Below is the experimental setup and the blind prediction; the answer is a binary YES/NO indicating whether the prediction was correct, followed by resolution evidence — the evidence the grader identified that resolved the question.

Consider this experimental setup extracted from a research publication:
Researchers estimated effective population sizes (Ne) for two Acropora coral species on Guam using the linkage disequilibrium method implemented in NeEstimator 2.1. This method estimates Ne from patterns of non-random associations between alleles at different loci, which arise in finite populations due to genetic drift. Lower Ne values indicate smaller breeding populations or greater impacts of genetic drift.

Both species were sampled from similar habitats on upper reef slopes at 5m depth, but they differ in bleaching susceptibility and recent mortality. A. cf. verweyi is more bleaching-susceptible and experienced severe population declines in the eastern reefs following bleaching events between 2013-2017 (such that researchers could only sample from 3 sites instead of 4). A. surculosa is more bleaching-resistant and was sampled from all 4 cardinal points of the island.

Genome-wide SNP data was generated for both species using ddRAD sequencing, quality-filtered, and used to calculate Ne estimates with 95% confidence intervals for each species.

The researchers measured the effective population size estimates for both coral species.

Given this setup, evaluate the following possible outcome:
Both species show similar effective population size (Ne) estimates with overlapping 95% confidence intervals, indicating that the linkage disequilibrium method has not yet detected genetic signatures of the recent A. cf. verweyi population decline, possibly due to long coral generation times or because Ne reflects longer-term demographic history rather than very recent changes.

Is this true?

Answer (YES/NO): NO